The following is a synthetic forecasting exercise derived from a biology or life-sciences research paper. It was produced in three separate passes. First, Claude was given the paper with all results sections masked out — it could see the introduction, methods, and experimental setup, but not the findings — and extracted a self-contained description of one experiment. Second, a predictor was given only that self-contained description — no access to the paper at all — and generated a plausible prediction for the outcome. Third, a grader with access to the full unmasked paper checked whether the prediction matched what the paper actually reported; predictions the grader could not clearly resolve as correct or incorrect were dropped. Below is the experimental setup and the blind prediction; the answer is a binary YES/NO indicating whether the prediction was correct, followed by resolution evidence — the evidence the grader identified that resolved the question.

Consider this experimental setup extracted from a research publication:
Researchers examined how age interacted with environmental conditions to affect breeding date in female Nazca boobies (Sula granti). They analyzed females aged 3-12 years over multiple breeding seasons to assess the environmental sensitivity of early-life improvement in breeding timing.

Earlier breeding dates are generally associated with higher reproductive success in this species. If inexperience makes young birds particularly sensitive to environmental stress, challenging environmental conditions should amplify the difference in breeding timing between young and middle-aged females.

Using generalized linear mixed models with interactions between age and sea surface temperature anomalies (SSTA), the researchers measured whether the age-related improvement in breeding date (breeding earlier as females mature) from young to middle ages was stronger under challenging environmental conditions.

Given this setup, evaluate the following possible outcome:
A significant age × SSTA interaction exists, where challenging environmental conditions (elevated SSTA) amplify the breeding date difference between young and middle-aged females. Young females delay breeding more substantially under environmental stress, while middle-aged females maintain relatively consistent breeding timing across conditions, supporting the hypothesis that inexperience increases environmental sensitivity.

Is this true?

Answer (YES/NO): NO